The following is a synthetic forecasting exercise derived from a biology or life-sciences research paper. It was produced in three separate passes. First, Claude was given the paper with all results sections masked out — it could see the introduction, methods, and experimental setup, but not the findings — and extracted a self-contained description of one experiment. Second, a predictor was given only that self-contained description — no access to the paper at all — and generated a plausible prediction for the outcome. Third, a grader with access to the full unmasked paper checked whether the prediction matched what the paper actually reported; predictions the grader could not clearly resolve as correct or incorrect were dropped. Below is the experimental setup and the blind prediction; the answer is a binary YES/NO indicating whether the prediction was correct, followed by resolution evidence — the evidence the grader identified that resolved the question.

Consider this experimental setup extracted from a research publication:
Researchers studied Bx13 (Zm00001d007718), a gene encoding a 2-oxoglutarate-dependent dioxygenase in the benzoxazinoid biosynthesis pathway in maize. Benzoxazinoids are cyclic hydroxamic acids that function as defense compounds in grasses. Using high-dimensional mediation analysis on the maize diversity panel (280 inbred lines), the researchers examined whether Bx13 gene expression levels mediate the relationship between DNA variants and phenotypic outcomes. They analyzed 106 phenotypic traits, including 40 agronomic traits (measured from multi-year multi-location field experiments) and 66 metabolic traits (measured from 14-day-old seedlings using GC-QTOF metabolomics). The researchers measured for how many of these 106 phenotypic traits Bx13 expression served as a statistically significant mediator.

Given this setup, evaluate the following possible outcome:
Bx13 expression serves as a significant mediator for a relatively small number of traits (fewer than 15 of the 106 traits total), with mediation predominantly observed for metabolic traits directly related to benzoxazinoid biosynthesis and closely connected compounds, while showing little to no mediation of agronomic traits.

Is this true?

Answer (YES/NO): NO